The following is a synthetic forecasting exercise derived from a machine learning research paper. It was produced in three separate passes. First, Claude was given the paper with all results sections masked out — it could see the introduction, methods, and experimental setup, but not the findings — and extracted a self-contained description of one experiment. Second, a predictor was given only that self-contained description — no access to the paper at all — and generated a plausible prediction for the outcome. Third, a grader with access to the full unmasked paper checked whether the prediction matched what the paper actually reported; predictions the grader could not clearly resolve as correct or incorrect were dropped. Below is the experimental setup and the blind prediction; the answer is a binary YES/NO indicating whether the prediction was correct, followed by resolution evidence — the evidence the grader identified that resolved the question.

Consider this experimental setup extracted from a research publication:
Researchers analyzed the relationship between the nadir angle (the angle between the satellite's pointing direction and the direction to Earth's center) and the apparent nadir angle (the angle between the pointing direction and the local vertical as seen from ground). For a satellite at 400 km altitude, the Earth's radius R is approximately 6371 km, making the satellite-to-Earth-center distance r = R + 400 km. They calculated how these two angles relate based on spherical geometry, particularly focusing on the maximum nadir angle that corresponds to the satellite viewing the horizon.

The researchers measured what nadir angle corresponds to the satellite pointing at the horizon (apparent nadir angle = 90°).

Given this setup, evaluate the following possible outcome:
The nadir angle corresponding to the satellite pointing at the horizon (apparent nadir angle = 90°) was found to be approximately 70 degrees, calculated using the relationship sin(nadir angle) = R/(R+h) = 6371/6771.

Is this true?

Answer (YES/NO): YES